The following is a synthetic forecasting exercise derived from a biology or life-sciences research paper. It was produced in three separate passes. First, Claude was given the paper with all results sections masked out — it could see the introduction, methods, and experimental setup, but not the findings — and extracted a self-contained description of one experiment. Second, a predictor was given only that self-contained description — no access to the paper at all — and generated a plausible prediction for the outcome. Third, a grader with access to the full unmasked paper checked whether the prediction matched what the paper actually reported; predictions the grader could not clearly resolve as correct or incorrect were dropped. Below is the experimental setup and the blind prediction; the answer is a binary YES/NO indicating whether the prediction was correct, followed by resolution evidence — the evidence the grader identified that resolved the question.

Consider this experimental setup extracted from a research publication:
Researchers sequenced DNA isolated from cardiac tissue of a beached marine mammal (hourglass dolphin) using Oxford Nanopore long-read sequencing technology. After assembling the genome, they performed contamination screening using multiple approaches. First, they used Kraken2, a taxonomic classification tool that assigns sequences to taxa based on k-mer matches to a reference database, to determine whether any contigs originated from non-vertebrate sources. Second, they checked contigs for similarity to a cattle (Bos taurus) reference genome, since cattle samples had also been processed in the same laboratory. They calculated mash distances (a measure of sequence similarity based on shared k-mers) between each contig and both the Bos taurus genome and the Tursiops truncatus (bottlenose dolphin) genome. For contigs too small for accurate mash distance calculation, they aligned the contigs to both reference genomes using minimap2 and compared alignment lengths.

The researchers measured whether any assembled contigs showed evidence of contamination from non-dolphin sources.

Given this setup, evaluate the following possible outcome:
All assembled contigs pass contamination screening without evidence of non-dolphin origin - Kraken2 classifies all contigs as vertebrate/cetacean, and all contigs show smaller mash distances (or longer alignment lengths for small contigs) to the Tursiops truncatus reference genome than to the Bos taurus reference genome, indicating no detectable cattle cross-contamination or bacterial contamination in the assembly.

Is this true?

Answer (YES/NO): NO